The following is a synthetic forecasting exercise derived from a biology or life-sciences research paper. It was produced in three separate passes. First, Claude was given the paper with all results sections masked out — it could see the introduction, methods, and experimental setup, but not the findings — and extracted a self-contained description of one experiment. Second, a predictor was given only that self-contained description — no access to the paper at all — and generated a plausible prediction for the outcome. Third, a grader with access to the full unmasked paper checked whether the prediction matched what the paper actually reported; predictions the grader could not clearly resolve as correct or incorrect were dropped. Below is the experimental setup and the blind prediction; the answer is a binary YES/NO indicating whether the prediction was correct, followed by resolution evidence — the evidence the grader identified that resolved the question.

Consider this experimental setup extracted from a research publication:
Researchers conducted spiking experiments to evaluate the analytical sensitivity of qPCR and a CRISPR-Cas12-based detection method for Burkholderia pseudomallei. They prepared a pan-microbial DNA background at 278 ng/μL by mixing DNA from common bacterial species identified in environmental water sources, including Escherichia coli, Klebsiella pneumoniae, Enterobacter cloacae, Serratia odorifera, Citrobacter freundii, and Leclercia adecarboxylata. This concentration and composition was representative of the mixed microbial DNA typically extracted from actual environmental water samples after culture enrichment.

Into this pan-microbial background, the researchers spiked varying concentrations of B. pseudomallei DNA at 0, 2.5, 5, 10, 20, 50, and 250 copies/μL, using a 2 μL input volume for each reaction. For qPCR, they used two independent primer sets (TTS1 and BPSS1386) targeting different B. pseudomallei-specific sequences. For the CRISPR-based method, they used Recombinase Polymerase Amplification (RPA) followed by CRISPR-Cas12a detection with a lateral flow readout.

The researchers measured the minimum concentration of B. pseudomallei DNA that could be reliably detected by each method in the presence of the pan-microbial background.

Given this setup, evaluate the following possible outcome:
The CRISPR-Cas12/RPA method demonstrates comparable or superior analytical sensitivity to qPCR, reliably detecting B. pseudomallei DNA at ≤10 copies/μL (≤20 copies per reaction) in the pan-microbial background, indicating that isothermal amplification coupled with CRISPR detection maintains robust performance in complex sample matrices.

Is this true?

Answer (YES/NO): NO